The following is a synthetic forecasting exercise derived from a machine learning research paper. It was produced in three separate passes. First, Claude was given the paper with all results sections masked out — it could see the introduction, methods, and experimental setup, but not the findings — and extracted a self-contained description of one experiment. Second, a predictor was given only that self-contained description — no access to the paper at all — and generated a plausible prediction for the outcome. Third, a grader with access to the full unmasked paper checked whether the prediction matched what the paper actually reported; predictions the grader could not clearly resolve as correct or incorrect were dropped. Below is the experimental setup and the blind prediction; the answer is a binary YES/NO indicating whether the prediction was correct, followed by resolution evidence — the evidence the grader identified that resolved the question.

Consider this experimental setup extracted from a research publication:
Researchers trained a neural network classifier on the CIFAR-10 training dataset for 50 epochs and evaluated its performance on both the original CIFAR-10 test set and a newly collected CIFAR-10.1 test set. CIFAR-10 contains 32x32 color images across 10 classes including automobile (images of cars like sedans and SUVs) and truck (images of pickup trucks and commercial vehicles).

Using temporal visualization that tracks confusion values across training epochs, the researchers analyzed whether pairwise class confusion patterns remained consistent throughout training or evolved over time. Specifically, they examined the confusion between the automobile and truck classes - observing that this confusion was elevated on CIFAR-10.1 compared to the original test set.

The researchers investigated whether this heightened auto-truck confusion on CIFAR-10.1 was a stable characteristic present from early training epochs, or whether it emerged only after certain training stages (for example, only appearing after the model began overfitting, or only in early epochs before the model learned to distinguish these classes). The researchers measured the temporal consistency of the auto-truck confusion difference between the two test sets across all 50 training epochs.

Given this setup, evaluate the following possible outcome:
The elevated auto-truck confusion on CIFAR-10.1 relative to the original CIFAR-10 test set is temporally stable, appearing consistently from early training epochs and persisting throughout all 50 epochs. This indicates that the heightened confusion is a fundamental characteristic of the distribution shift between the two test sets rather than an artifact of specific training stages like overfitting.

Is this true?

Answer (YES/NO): YES